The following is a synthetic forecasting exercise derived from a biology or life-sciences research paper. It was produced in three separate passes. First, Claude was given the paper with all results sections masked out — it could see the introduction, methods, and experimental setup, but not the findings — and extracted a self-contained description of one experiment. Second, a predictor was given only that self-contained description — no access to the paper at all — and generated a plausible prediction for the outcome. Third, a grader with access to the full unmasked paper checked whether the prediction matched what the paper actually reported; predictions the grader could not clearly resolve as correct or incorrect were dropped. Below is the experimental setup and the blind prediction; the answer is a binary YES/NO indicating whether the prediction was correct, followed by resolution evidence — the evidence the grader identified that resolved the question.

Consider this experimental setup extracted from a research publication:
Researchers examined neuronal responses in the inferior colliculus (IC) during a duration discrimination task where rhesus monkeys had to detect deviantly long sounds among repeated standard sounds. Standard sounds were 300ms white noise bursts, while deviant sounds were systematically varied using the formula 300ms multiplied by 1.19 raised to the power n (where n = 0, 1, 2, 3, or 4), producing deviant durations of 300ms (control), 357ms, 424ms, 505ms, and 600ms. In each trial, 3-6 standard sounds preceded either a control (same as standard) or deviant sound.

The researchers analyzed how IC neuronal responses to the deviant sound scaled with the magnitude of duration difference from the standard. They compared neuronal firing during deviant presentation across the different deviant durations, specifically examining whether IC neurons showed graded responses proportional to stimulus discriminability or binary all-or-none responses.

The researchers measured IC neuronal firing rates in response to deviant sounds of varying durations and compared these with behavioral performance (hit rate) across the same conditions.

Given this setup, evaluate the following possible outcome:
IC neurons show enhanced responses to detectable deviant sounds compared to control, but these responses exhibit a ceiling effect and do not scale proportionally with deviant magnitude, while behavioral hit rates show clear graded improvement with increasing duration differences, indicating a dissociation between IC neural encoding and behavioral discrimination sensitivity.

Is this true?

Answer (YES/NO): NO